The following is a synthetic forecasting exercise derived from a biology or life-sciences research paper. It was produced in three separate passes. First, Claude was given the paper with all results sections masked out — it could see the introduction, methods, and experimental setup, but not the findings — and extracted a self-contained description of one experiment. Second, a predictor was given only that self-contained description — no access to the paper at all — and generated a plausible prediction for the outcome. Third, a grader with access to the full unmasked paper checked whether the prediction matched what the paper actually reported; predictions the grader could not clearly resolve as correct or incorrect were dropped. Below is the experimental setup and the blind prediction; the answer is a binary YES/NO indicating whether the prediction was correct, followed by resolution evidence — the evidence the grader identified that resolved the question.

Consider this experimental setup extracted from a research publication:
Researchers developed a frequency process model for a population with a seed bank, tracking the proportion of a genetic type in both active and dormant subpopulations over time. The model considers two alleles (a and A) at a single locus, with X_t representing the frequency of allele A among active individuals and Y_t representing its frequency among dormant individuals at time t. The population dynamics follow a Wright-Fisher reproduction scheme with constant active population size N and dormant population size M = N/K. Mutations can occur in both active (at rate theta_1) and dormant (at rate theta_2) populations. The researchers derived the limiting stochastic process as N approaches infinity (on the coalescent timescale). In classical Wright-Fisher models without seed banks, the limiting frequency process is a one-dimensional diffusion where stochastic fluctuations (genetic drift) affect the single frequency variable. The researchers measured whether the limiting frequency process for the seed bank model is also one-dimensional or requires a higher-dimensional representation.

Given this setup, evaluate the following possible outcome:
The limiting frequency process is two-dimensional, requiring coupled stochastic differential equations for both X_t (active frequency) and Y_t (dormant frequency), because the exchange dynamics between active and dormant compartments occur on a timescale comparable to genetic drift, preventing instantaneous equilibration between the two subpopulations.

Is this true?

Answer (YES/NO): YES